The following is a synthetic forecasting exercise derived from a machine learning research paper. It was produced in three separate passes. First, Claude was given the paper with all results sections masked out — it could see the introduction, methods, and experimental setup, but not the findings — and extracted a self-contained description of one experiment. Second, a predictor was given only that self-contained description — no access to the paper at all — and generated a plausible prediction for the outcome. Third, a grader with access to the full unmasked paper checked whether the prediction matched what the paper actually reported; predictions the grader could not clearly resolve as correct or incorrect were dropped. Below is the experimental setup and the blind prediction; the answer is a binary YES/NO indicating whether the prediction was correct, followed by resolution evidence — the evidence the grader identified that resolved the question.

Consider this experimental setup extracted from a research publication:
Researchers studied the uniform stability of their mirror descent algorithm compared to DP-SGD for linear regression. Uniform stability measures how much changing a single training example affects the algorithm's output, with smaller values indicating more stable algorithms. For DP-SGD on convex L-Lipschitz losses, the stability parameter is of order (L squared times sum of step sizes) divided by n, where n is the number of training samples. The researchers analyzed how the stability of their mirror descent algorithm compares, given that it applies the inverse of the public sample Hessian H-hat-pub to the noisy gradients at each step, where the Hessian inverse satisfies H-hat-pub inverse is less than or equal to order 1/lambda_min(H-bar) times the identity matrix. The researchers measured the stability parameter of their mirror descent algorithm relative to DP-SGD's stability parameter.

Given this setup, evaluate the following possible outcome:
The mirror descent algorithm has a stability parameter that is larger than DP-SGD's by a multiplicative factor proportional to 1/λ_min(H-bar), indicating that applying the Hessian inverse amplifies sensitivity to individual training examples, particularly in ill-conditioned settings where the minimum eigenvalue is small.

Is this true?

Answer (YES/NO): YES